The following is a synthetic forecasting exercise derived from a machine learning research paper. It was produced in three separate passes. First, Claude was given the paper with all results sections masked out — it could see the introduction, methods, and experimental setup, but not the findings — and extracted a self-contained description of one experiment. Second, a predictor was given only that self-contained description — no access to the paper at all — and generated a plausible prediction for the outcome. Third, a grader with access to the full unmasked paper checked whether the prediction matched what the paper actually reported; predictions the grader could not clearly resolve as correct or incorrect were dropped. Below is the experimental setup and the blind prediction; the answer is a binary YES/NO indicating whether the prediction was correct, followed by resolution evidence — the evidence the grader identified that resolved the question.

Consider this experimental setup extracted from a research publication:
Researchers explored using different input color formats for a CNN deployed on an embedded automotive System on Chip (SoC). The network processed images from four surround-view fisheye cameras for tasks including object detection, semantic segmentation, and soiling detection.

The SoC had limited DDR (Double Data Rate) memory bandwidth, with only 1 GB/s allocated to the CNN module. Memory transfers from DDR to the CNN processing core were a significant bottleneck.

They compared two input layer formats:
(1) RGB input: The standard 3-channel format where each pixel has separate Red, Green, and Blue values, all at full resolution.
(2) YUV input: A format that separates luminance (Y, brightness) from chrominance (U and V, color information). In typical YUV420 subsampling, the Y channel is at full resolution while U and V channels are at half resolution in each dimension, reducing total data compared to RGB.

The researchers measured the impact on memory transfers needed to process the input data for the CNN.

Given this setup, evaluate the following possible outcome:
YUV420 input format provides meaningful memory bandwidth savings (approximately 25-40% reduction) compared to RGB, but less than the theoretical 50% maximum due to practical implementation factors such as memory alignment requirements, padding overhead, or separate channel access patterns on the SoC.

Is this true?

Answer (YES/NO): NO